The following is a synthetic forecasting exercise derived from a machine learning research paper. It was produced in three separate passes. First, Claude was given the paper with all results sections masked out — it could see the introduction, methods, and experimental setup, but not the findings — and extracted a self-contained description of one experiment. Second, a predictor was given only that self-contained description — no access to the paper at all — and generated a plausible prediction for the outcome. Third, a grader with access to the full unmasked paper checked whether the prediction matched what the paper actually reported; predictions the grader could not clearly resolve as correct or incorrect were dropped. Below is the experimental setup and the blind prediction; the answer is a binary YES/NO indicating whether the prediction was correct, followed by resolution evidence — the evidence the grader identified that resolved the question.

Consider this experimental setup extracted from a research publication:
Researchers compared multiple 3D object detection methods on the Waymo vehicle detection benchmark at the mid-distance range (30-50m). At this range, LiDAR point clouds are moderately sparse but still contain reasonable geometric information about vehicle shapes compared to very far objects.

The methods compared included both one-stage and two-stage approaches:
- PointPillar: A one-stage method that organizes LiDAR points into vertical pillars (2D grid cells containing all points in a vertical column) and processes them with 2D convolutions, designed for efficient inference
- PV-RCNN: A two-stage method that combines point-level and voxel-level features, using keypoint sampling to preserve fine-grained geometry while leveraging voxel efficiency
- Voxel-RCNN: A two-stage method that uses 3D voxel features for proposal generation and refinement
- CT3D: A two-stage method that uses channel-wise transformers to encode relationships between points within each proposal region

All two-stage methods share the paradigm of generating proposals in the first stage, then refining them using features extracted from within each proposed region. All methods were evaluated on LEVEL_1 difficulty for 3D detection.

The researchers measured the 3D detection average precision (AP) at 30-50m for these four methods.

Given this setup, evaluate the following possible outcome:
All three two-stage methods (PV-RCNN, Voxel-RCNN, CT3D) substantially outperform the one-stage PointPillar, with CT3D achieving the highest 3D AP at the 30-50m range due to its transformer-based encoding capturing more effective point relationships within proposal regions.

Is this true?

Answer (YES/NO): YES